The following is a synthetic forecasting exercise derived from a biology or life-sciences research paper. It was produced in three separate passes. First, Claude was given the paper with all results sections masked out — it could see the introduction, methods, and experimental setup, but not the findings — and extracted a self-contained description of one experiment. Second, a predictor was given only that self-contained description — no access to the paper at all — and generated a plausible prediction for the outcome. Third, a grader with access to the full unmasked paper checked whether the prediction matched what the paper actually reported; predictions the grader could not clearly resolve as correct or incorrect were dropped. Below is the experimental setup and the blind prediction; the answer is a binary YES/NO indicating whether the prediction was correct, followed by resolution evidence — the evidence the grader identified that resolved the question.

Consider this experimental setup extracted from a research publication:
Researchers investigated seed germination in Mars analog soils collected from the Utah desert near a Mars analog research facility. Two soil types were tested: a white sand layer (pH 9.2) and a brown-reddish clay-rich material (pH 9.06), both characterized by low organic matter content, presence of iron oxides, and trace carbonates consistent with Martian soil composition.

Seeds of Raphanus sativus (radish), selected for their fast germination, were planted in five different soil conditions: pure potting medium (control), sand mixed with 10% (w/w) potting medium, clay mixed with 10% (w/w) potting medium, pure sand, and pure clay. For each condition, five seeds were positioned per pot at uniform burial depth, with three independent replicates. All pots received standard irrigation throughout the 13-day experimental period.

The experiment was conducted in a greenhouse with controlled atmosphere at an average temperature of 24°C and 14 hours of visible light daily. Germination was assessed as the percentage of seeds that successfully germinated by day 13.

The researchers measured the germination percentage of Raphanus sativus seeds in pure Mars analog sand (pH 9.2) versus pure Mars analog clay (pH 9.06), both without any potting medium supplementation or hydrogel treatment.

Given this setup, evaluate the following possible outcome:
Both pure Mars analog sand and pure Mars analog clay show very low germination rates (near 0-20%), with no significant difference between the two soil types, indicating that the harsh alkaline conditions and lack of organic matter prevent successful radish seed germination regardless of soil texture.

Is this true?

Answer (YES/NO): YES